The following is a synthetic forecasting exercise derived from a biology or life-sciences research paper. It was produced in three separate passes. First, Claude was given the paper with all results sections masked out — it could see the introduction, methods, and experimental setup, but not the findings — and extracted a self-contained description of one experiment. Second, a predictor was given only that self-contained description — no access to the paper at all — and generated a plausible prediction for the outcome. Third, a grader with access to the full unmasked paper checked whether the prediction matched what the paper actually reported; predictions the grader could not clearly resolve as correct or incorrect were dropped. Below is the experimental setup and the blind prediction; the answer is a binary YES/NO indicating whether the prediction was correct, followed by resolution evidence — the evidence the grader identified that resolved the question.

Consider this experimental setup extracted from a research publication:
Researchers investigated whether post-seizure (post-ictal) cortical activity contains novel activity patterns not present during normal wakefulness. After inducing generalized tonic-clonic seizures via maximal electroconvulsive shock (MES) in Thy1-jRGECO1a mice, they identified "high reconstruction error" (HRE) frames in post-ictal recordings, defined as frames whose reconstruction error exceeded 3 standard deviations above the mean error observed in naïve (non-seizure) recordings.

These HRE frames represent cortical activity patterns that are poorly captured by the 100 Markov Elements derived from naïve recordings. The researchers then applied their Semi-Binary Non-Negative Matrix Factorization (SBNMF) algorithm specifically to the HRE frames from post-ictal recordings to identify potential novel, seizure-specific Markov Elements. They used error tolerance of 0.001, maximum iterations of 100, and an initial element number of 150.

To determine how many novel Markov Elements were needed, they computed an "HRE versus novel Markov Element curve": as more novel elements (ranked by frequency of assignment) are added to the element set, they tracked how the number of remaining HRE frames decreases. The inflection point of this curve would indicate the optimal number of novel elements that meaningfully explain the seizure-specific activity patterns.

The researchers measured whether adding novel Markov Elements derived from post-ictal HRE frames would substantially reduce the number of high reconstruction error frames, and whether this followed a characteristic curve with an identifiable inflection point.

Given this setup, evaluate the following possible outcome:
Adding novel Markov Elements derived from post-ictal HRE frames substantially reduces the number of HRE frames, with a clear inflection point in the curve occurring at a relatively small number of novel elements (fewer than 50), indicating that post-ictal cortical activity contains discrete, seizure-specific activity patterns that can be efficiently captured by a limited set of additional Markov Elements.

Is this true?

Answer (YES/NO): YES